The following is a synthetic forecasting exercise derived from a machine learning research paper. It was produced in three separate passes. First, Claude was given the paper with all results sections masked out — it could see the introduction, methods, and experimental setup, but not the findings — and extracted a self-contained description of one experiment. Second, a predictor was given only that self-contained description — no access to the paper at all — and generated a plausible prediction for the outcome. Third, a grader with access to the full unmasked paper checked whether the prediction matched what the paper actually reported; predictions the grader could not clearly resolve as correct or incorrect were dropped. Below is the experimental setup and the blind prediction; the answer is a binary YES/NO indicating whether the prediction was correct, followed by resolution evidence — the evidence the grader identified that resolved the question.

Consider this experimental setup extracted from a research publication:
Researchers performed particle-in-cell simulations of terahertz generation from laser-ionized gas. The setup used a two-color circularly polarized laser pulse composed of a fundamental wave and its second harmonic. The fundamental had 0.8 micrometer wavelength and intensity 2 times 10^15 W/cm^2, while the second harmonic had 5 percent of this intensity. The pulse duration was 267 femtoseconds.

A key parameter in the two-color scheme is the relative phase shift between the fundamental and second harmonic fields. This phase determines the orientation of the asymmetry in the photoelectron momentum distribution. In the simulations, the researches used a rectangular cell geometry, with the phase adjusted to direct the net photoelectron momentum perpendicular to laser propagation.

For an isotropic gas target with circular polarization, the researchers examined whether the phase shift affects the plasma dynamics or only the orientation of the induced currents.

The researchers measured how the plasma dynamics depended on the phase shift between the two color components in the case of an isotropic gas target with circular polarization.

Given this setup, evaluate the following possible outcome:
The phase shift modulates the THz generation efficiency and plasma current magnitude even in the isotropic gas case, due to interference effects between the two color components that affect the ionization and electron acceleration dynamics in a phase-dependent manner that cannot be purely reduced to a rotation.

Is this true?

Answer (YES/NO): NO